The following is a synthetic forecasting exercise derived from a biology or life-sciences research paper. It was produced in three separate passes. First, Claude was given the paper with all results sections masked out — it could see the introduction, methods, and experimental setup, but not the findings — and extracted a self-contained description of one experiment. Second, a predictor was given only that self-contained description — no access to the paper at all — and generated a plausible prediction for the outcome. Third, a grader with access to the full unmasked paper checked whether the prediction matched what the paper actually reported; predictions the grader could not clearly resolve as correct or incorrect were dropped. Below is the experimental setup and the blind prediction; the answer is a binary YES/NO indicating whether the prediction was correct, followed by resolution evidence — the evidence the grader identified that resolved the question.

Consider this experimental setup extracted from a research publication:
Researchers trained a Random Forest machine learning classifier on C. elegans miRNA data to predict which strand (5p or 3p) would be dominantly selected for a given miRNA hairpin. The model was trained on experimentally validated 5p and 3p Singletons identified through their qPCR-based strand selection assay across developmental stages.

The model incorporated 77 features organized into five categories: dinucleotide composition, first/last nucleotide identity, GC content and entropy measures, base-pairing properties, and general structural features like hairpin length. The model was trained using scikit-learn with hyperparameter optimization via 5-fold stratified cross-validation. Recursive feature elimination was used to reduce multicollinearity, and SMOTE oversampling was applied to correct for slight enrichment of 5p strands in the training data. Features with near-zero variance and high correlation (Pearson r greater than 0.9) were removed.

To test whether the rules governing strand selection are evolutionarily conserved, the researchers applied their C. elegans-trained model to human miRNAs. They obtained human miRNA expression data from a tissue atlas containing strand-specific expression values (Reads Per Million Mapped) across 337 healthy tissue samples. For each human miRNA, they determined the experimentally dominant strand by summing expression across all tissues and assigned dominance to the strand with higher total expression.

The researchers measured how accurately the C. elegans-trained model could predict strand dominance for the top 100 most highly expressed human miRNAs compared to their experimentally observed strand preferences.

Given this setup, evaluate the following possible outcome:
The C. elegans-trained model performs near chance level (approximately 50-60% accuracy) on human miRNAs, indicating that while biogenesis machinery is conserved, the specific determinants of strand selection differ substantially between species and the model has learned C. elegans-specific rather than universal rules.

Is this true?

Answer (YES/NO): NO